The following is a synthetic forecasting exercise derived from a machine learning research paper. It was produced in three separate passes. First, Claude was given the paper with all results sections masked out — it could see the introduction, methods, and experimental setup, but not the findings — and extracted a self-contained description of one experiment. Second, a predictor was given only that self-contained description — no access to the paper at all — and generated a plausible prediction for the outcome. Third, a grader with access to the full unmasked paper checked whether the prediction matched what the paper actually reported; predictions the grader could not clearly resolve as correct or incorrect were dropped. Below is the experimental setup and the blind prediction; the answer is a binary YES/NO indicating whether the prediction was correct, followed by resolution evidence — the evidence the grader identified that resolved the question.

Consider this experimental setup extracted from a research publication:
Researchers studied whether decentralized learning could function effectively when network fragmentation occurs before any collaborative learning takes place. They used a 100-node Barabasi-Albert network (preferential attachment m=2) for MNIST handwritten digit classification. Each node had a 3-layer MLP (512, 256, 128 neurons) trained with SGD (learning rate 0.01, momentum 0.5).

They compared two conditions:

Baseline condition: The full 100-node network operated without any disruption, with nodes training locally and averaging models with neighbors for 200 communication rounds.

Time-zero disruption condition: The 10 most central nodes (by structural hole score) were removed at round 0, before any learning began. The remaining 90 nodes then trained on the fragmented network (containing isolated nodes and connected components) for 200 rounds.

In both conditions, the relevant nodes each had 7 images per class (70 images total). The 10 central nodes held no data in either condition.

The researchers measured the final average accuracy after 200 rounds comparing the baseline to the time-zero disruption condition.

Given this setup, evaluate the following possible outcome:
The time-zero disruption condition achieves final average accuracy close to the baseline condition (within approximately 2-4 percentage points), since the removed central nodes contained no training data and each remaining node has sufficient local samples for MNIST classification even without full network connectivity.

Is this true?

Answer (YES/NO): NO